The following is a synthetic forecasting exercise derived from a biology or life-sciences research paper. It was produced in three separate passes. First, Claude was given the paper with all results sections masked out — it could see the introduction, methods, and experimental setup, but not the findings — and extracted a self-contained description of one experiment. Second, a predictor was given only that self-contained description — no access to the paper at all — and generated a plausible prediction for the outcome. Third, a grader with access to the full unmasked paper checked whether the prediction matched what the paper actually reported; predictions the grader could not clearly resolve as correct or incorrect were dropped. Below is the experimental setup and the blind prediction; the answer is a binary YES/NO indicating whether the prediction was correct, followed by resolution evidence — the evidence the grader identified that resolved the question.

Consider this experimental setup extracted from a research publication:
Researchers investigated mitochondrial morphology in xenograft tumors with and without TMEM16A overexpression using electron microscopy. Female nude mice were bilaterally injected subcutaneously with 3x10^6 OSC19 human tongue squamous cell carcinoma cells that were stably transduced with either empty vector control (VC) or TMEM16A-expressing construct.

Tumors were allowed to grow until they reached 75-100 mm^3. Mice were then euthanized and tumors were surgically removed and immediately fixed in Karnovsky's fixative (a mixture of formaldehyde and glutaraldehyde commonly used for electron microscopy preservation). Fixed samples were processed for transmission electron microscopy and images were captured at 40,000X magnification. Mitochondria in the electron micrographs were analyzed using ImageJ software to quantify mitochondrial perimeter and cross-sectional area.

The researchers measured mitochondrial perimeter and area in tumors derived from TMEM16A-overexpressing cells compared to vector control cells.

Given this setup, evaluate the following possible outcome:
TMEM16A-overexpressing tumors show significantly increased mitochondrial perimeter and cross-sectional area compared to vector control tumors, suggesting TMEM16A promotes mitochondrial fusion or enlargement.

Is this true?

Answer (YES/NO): YES